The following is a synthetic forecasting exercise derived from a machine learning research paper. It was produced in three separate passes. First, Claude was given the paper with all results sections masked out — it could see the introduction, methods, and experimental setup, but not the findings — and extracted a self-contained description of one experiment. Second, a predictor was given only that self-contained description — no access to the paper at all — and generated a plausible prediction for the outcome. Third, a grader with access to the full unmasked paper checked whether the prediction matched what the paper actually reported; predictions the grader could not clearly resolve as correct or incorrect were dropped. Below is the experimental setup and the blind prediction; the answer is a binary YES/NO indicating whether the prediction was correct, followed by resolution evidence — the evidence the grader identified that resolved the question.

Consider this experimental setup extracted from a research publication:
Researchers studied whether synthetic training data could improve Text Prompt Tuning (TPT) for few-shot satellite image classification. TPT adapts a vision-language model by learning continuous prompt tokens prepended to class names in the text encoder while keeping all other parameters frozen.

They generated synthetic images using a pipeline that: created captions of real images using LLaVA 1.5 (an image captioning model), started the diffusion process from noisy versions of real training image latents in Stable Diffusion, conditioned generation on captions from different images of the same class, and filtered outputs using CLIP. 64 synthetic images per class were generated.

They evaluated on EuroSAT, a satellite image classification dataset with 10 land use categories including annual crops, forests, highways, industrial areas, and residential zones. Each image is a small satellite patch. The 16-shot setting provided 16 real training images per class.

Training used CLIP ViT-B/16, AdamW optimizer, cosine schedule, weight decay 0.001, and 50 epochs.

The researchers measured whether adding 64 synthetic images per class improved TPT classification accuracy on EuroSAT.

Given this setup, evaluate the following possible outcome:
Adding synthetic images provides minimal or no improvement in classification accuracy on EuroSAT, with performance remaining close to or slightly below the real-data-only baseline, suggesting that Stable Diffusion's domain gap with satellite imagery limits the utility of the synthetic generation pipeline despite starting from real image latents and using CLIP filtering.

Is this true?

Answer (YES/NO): YES